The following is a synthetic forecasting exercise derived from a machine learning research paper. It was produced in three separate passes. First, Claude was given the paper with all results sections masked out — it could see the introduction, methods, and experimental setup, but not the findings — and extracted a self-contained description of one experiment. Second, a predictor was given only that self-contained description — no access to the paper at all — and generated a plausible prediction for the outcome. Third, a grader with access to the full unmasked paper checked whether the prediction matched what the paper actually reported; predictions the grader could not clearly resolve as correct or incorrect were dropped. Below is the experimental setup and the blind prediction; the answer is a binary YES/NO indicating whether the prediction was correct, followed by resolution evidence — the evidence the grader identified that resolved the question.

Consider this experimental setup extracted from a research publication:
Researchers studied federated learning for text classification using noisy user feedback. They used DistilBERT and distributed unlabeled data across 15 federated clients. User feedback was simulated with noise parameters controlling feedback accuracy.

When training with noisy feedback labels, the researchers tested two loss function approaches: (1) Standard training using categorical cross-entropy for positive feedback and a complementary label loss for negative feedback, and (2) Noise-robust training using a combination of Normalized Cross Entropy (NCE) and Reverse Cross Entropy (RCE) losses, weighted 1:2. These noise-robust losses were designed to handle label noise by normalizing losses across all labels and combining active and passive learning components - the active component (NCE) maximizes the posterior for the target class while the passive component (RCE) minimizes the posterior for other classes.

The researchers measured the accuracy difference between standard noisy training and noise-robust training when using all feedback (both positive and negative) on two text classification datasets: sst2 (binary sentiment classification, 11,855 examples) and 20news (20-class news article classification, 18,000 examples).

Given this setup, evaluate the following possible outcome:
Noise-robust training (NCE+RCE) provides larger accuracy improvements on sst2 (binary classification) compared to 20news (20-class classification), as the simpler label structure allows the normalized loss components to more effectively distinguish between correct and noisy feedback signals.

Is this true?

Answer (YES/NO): YES